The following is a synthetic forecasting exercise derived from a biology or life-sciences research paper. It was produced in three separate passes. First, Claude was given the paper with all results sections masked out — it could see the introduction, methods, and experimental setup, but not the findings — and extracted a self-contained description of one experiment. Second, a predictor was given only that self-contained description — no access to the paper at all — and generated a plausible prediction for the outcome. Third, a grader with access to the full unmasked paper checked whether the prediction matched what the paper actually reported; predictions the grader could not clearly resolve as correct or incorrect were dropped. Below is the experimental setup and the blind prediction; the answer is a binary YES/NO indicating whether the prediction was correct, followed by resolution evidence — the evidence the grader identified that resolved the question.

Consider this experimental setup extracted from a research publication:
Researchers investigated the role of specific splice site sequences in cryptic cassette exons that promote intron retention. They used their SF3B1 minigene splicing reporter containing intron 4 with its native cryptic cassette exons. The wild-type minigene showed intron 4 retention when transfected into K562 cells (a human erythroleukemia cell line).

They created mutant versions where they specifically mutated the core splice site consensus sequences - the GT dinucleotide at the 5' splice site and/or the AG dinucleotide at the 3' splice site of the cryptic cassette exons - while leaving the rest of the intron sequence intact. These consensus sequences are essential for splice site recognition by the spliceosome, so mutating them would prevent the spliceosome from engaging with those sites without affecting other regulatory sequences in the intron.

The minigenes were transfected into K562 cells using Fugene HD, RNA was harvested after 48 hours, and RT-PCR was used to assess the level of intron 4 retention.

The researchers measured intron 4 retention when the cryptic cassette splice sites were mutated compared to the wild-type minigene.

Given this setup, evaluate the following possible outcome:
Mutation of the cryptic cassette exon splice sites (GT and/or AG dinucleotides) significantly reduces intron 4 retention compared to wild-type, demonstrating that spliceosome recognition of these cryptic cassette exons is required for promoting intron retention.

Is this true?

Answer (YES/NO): YES